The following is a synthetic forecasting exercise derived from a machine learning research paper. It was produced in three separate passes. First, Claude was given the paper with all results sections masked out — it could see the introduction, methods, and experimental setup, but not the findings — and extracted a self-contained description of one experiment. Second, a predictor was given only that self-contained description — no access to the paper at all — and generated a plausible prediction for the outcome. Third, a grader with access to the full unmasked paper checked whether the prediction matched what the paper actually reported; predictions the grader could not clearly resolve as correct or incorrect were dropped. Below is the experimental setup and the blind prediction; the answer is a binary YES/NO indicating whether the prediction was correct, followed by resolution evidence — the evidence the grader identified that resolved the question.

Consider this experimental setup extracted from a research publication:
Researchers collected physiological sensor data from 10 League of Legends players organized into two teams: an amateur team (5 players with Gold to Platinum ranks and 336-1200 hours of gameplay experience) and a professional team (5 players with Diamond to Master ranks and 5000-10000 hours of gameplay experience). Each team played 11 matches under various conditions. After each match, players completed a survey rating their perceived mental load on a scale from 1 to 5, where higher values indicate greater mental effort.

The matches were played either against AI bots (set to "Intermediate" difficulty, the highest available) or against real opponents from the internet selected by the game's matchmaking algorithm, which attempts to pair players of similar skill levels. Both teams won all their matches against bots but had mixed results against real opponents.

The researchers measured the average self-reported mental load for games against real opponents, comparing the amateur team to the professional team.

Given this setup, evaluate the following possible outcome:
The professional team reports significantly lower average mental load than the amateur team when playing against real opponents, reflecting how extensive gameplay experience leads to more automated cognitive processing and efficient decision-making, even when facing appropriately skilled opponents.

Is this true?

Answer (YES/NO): YES